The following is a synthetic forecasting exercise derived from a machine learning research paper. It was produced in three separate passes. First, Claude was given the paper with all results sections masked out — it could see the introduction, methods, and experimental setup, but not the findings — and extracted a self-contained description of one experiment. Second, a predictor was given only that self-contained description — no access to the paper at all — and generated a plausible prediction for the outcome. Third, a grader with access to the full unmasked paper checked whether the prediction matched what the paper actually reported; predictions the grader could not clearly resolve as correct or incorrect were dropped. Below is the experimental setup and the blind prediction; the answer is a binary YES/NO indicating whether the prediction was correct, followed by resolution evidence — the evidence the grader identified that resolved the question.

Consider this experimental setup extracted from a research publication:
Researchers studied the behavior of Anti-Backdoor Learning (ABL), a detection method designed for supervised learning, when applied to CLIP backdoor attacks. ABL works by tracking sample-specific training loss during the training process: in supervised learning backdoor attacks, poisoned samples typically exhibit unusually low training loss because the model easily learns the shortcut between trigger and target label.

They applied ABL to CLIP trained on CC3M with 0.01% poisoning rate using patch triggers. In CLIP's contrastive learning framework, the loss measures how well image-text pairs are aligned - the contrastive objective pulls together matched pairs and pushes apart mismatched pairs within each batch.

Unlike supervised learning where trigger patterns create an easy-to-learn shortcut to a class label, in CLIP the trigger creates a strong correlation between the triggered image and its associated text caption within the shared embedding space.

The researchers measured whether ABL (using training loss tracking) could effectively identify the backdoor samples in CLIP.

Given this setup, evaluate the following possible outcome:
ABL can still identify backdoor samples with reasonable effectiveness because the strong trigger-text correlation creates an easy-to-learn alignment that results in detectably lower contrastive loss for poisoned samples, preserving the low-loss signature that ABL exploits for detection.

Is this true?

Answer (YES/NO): NO